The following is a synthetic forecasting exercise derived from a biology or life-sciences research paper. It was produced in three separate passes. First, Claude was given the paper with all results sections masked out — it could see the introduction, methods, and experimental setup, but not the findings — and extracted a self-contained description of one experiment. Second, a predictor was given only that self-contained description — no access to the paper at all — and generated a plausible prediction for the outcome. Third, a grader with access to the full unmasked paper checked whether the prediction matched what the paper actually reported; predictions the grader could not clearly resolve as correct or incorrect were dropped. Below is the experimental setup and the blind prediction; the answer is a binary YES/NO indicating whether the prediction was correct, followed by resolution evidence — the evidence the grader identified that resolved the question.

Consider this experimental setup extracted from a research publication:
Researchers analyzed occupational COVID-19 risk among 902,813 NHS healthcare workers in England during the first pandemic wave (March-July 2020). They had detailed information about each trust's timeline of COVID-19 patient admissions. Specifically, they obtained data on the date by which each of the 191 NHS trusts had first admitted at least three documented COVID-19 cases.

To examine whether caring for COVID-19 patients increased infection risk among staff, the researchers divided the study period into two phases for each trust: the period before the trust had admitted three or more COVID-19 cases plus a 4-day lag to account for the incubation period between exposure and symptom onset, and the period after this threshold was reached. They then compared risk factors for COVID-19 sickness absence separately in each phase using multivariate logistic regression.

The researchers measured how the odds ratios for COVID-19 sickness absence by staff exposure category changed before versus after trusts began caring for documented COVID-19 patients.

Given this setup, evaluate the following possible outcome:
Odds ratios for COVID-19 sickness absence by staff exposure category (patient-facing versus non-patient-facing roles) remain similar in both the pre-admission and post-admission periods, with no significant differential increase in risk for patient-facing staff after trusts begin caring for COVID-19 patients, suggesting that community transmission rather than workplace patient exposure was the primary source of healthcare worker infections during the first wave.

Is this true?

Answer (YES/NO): NO